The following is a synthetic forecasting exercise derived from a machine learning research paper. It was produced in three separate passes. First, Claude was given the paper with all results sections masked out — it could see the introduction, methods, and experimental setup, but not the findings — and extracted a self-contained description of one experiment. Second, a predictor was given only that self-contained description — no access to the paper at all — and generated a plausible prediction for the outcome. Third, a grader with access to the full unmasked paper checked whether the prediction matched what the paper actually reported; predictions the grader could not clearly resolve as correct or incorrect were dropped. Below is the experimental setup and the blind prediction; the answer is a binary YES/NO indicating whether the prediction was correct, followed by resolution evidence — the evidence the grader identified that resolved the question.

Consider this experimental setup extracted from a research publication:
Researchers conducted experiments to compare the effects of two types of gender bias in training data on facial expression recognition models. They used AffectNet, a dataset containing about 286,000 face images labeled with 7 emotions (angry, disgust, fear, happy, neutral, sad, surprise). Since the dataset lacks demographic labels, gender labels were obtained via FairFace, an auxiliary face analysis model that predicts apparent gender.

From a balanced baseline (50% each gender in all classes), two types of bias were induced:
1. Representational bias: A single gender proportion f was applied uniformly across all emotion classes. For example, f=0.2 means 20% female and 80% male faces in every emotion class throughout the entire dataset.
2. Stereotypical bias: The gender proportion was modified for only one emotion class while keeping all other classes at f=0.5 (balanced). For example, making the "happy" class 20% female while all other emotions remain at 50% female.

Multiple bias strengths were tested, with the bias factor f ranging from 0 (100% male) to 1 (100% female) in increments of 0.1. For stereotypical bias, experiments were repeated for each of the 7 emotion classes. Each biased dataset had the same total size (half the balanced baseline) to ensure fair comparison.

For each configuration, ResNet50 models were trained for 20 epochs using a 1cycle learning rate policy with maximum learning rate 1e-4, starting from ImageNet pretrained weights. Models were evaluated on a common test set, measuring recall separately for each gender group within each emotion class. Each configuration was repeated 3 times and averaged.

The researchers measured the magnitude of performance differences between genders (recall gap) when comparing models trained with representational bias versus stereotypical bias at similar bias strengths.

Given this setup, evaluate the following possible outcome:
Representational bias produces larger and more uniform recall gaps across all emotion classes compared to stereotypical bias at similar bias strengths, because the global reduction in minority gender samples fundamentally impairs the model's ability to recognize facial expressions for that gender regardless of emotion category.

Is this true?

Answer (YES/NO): NO